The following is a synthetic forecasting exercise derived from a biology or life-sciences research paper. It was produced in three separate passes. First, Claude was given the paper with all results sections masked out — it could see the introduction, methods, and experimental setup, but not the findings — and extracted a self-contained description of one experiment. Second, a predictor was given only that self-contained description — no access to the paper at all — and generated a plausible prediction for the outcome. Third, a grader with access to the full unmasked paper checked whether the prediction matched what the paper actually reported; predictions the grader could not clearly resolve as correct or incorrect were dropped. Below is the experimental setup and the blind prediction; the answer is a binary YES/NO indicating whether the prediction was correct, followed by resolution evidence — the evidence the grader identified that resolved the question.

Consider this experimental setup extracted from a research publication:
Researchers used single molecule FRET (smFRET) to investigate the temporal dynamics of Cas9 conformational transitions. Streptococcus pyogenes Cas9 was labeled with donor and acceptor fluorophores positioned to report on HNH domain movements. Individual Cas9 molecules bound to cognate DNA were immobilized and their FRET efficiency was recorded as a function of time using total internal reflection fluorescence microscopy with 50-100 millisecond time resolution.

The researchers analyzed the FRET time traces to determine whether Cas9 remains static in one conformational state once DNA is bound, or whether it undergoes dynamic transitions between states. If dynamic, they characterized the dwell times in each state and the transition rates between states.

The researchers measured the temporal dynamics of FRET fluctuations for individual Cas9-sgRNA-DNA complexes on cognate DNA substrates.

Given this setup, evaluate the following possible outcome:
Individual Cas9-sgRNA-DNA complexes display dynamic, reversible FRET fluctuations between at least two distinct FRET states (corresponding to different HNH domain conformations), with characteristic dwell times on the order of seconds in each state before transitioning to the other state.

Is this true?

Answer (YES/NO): NO